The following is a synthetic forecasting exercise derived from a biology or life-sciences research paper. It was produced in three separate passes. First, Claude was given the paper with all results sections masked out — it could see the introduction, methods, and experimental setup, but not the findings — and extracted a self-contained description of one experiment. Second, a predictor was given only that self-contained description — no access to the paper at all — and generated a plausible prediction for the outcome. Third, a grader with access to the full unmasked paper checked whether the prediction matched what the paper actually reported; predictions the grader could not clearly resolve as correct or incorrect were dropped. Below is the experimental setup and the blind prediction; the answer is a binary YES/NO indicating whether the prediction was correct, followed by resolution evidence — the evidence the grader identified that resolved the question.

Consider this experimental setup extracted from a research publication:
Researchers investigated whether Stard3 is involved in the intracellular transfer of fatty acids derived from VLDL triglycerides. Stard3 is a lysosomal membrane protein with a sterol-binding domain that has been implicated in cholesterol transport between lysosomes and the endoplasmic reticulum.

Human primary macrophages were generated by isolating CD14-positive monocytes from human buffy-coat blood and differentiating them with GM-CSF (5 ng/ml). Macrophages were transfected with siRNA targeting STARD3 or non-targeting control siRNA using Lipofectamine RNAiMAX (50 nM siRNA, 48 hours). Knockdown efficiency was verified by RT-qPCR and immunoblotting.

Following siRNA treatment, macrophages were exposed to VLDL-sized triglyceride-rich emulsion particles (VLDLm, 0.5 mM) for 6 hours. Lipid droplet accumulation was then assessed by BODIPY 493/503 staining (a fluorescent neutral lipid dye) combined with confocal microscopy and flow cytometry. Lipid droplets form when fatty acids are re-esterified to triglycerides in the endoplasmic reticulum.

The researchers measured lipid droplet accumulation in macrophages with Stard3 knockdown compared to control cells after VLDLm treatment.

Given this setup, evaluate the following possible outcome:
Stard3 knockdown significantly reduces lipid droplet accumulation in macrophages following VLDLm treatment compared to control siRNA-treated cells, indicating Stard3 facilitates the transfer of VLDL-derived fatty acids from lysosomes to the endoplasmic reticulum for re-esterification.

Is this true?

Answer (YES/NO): NO